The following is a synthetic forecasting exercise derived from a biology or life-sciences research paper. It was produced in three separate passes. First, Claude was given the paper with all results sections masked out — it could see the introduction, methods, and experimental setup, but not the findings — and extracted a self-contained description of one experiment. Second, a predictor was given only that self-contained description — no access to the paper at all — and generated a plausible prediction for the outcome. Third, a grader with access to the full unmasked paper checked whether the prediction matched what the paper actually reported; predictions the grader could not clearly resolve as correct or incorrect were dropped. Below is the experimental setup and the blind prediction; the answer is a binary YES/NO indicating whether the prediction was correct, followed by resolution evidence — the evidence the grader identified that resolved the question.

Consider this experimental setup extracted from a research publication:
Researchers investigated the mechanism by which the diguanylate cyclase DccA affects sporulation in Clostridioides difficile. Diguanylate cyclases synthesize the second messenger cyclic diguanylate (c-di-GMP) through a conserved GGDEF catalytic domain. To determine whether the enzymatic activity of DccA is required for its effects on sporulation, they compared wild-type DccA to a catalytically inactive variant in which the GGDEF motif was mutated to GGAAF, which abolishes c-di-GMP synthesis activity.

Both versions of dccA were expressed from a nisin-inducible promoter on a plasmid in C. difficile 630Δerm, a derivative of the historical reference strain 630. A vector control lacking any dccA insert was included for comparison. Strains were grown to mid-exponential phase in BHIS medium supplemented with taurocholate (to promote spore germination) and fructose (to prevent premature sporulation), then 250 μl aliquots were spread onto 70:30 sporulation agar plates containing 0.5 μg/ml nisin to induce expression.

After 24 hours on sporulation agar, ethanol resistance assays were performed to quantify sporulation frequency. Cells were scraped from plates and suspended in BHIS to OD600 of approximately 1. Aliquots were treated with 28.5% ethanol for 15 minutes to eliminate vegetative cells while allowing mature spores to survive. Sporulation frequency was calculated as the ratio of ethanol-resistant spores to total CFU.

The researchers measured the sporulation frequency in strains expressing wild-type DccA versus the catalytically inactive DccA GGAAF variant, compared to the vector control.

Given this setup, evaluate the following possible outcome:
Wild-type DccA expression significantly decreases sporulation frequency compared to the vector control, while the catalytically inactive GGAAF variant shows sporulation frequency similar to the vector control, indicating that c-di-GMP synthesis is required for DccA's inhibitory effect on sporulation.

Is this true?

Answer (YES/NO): YES